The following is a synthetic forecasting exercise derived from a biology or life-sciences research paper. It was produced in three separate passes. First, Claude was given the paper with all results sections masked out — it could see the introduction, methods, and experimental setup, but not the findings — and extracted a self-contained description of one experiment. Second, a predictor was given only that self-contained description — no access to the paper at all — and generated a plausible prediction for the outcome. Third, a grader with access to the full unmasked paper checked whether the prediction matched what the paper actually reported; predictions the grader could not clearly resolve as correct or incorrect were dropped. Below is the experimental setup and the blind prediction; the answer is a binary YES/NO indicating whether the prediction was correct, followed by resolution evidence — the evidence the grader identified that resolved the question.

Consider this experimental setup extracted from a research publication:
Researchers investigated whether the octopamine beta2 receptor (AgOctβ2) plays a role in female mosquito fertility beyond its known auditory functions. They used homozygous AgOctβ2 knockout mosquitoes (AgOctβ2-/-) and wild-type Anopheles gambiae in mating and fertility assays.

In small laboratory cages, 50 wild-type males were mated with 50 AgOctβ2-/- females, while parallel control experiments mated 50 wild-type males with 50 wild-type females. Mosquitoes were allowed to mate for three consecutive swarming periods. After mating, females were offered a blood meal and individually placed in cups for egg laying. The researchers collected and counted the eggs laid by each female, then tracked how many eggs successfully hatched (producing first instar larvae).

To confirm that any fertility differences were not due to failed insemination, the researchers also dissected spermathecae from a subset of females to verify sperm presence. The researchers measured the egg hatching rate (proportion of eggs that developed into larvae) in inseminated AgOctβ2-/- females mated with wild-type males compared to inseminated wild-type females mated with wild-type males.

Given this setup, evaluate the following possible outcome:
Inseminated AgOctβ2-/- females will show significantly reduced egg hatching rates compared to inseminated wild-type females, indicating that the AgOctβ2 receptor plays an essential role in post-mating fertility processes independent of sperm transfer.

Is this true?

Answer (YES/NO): YES